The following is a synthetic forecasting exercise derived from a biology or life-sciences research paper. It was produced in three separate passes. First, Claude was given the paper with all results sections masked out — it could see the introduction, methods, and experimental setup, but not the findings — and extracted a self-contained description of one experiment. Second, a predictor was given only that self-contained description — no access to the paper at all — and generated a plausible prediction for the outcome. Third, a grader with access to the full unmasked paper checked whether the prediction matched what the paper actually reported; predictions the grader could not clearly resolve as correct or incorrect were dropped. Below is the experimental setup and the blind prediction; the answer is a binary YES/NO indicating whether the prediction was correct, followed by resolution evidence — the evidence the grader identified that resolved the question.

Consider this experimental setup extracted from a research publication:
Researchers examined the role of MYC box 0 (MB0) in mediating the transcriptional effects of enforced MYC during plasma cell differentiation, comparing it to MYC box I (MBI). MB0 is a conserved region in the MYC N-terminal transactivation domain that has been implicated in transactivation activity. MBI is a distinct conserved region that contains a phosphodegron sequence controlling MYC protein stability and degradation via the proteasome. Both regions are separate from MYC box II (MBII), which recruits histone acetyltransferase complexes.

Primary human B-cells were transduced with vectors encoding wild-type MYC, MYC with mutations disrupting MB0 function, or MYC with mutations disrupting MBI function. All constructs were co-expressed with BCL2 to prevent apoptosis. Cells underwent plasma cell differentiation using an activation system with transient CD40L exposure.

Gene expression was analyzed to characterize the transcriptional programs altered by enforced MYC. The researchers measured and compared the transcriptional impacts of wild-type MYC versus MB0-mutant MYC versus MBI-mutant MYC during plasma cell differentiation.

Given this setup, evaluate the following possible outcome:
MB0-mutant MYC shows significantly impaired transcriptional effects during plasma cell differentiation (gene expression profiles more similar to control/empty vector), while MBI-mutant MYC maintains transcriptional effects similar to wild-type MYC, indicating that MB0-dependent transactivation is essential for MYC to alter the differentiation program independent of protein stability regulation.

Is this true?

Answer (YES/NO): NO